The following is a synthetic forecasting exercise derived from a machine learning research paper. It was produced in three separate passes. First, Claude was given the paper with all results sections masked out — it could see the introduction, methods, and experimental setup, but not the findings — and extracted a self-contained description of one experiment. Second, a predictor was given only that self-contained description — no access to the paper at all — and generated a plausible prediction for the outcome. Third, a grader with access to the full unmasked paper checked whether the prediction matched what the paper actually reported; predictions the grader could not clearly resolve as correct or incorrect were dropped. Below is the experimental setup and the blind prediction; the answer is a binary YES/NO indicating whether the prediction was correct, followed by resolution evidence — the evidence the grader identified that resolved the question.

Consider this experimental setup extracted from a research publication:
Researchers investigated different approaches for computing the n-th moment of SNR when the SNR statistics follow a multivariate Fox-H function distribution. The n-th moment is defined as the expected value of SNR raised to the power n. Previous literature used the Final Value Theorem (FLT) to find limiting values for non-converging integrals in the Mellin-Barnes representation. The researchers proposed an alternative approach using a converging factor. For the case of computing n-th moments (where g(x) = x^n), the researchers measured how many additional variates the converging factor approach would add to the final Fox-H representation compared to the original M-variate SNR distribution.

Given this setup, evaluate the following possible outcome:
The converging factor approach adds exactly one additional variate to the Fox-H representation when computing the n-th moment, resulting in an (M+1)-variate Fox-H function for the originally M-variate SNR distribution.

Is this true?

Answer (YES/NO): YES